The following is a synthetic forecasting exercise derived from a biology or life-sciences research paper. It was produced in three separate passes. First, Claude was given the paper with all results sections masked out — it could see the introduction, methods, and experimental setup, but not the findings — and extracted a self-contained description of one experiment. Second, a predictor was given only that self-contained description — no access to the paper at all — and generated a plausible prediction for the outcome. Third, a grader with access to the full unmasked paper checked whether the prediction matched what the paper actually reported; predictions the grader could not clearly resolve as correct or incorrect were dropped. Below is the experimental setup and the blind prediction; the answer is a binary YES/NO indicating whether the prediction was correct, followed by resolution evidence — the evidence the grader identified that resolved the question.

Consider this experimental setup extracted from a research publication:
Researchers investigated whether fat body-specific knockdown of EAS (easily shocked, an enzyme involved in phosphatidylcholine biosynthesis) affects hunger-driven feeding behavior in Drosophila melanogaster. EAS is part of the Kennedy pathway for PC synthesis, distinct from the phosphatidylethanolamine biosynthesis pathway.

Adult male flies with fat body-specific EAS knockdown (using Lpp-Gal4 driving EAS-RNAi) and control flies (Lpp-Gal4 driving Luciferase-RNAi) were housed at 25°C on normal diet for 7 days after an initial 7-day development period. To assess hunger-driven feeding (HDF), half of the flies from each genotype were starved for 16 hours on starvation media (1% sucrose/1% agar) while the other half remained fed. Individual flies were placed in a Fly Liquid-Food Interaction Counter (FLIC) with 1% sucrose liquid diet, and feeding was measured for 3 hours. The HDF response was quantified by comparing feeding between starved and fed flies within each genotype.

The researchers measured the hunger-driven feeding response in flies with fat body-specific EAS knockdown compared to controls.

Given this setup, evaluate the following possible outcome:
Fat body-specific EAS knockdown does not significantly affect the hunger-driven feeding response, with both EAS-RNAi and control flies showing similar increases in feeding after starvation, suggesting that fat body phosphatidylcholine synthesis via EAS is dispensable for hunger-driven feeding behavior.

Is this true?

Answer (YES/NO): YES